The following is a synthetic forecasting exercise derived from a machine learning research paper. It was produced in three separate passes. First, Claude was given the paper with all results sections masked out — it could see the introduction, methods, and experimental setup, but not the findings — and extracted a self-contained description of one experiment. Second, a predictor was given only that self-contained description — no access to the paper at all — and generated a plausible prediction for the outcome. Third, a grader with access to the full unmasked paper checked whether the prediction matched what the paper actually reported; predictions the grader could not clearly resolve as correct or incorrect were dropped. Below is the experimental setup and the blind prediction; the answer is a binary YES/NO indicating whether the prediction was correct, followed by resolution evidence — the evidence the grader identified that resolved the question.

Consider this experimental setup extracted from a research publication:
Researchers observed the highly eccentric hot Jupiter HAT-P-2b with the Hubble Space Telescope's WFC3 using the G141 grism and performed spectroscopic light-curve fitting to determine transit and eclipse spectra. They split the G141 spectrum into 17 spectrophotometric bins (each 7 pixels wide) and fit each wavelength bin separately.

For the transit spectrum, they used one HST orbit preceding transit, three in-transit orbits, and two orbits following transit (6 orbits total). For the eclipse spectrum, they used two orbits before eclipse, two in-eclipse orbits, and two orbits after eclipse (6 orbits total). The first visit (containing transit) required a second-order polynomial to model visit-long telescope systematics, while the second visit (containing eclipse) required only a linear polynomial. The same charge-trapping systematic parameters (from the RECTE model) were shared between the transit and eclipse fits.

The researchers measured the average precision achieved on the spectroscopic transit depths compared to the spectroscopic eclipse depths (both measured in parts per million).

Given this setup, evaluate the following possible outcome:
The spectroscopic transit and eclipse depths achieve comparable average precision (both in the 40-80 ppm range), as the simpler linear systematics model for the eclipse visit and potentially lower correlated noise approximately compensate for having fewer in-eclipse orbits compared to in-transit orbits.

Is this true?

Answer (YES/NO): NO